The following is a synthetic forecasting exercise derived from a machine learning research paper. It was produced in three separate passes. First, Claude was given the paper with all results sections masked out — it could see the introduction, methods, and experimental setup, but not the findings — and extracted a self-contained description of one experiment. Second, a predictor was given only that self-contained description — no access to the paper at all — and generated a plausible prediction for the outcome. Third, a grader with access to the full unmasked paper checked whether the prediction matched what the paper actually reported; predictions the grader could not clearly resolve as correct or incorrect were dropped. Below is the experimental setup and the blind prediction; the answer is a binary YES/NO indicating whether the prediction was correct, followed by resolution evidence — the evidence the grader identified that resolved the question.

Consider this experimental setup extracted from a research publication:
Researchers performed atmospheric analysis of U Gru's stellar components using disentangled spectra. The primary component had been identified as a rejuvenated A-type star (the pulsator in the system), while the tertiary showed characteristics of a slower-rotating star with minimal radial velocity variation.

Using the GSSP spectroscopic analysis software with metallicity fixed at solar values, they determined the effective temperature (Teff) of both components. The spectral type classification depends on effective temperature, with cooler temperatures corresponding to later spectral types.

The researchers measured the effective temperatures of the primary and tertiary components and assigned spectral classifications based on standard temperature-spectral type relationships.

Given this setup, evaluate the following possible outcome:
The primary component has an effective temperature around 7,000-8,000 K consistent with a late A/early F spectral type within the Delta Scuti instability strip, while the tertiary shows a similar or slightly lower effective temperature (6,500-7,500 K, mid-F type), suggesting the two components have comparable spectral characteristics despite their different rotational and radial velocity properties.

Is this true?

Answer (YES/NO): NO